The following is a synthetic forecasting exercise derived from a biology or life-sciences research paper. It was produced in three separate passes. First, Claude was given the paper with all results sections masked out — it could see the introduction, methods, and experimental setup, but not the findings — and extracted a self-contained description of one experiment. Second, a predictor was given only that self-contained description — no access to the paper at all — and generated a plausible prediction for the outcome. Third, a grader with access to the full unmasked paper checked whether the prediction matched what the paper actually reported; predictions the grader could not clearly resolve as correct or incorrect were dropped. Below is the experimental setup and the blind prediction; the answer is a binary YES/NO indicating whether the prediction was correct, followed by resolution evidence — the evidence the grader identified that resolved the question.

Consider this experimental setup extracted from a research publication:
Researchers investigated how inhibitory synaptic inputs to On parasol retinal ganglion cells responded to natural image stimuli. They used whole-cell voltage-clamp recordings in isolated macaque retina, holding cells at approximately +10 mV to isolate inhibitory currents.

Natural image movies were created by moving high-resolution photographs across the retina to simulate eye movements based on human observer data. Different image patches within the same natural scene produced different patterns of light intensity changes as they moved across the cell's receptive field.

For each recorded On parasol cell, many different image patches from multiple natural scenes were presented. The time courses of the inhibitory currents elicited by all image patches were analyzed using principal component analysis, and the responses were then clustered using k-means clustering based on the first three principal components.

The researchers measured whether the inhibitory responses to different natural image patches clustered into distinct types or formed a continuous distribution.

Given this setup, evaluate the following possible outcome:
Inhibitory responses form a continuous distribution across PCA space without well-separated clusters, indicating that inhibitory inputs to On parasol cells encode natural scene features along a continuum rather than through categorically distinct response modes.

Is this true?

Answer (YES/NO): NO